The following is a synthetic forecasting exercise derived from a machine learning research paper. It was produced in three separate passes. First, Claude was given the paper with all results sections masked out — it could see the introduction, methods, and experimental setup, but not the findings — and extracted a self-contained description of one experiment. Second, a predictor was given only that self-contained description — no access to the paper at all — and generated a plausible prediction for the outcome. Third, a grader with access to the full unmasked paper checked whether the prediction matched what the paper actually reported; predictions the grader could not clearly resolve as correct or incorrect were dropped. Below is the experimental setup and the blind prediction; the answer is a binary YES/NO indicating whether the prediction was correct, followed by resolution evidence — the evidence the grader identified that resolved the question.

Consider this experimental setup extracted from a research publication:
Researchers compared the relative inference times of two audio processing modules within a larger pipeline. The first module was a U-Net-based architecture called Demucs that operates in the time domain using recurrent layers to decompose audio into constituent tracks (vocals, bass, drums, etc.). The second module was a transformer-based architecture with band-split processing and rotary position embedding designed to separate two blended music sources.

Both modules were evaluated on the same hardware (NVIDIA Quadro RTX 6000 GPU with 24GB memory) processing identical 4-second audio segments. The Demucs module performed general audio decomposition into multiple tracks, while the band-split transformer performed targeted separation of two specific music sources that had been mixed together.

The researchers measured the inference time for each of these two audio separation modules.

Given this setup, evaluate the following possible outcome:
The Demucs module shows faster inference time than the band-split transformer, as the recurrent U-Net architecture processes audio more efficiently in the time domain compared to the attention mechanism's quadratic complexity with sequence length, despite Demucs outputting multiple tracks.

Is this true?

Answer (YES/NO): NO